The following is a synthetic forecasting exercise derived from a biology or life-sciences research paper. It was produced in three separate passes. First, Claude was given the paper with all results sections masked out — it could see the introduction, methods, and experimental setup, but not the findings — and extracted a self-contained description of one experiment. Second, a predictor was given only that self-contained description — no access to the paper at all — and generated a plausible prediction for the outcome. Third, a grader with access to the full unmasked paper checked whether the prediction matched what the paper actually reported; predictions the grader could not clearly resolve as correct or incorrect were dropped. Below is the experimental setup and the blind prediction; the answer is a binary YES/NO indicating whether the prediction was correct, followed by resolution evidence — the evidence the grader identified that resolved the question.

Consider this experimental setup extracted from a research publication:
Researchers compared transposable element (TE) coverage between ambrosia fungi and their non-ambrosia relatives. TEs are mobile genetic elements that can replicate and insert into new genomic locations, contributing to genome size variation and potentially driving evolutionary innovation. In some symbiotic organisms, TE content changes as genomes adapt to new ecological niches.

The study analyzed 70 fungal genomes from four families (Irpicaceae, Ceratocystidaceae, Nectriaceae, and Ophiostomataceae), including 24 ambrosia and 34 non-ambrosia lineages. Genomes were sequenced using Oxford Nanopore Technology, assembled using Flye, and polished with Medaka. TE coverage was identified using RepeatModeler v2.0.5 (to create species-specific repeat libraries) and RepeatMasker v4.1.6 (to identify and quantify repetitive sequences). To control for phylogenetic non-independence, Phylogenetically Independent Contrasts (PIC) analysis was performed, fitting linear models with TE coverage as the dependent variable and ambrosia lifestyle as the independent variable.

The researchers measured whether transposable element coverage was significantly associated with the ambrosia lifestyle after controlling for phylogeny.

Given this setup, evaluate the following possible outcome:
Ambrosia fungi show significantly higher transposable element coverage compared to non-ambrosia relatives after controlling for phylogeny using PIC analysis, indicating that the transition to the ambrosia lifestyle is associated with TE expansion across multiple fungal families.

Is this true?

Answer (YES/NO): NO